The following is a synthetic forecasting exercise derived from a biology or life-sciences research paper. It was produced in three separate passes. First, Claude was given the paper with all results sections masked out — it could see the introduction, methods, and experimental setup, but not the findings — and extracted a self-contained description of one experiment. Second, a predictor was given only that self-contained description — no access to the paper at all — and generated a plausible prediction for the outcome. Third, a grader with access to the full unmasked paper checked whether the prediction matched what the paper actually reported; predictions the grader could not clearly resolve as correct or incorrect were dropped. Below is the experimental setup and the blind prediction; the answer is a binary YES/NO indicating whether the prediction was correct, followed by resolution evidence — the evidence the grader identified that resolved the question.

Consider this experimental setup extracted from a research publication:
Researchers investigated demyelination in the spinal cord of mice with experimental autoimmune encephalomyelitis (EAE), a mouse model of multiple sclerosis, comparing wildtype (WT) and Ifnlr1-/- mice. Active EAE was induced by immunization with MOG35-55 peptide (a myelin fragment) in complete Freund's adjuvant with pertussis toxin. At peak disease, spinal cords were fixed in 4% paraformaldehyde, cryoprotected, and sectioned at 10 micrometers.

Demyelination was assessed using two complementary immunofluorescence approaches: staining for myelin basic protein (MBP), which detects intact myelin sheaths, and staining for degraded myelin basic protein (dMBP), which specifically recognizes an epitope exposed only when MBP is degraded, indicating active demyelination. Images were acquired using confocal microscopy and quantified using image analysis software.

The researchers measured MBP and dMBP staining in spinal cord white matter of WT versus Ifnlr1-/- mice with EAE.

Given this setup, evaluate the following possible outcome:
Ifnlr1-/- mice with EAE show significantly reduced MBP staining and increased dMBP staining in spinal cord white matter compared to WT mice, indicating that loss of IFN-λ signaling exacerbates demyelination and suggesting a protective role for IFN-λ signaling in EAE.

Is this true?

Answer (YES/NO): NO